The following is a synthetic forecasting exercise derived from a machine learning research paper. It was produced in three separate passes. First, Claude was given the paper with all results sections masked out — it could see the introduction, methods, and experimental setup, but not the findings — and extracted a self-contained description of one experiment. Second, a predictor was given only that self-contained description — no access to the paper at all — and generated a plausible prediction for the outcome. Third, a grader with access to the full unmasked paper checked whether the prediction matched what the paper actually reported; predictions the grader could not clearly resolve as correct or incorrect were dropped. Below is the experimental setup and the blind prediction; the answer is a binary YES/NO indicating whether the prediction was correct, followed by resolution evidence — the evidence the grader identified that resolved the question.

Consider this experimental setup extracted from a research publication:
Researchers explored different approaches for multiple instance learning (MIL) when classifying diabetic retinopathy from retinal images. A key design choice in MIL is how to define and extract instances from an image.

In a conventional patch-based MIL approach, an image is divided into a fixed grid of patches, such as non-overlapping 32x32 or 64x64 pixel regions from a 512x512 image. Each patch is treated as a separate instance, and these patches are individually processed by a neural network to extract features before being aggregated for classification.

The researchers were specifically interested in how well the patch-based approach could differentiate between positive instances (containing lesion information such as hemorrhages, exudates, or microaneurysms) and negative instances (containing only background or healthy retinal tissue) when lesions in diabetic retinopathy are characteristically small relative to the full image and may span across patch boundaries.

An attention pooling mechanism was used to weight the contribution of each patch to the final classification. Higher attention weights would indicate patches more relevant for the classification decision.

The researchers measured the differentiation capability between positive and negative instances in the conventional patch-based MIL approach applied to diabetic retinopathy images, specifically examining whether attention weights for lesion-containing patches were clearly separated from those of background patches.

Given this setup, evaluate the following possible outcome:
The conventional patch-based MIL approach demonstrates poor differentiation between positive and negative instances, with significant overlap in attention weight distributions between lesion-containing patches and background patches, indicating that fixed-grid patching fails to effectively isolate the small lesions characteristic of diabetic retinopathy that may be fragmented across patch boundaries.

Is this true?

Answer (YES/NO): YES